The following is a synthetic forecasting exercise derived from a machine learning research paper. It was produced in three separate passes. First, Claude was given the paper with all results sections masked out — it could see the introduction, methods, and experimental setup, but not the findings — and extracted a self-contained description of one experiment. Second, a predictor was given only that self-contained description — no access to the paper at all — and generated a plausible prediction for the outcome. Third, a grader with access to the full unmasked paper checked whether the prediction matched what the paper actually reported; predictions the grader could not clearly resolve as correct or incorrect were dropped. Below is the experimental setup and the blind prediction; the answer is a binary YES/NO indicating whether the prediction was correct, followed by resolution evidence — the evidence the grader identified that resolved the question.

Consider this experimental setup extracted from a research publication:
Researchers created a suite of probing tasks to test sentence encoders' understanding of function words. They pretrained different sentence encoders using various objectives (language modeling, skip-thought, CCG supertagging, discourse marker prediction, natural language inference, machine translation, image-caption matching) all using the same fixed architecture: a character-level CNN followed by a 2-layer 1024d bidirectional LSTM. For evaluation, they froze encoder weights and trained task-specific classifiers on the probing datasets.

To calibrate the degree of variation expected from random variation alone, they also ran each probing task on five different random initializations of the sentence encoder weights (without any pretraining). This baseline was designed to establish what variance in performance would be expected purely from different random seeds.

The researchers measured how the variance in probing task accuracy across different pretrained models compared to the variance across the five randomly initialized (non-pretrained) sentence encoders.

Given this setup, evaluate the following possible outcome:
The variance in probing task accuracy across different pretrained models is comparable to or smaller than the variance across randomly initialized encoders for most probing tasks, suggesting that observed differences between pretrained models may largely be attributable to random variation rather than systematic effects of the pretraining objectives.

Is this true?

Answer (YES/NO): NO